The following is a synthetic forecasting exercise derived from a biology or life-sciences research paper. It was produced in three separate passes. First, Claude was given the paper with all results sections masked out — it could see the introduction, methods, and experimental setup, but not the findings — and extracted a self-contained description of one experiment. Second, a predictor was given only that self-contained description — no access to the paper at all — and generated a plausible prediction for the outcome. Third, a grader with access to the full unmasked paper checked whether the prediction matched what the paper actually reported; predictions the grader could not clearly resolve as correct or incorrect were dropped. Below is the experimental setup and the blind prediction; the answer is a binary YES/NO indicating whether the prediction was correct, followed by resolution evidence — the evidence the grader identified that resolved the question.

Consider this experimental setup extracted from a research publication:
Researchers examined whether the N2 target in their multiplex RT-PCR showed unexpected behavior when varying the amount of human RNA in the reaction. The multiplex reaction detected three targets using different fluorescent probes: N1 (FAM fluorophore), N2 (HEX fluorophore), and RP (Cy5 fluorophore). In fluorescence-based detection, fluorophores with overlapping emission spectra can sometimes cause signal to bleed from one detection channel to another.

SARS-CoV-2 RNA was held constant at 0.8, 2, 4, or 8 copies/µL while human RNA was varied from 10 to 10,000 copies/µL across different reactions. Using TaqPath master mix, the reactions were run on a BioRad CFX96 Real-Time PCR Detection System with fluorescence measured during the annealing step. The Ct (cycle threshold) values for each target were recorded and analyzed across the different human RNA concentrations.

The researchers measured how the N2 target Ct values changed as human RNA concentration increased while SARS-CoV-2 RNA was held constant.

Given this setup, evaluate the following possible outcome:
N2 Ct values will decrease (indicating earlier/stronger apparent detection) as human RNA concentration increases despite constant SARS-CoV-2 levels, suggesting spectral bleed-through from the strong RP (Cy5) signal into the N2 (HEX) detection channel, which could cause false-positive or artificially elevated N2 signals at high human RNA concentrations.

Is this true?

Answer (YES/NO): YES